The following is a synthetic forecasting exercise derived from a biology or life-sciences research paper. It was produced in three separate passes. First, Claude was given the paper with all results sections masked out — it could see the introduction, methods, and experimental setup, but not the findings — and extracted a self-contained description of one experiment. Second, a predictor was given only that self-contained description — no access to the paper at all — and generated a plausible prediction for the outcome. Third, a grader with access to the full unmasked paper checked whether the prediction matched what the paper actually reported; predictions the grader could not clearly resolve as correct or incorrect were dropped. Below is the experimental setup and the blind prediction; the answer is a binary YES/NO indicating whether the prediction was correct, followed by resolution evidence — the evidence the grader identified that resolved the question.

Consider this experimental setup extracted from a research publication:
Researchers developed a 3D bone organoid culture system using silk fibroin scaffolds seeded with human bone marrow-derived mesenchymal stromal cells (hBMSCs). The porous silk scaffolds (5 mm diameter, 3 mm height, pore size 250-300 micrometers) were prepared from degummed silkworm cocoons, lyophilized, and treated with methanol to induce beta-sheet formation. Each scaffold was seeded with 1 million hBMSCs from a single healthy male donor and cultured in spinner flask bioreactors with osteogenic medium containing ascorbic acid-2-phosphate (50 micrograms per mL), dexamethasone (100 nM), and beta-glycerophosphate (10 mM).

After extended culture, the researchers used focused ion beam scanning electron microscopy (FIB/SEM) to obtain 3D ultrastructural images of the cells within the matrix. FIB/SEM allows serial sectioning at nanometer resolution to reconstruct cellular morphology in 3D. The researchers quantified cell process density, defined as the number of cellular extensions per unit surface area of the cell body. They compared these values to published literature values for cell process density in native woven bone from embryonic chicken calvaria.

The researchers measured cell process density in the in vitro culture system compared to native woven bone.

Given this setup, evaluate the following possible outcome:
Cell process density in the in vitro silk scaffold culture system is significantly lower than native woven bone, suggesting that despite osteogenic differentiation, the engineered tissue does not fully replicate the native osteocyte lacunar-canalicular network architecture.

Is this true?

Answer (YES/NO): NO